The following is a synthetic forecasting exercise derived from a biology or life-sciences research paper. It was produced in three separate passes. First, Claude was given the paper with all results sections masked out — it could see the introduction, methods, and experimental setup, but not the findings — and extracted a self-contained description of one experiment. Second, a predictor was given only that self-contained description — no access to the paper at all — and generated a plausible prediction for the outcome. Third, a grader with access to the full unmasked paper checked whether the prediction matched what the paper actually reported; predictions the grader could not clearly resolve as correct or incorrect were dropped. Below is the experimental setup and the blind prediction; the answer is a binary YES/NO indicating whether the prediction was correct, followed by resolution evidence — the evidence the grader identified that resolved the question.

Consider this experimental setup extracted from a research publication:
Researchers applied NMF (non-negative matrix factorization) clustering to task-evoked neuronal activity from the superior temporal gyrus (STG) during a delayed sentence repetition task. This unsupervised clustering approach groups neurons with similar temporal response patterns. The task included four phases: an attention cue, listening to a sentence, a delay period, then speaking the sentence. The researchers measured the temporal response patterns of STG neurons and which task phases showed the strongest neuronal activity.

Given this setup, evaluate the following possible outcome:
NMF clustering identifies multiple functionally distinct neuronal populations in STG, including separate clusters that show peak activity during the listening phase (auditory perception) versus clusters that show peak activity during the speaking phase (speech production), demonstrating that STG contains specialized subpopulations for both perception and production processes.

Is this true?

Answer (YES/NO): NO